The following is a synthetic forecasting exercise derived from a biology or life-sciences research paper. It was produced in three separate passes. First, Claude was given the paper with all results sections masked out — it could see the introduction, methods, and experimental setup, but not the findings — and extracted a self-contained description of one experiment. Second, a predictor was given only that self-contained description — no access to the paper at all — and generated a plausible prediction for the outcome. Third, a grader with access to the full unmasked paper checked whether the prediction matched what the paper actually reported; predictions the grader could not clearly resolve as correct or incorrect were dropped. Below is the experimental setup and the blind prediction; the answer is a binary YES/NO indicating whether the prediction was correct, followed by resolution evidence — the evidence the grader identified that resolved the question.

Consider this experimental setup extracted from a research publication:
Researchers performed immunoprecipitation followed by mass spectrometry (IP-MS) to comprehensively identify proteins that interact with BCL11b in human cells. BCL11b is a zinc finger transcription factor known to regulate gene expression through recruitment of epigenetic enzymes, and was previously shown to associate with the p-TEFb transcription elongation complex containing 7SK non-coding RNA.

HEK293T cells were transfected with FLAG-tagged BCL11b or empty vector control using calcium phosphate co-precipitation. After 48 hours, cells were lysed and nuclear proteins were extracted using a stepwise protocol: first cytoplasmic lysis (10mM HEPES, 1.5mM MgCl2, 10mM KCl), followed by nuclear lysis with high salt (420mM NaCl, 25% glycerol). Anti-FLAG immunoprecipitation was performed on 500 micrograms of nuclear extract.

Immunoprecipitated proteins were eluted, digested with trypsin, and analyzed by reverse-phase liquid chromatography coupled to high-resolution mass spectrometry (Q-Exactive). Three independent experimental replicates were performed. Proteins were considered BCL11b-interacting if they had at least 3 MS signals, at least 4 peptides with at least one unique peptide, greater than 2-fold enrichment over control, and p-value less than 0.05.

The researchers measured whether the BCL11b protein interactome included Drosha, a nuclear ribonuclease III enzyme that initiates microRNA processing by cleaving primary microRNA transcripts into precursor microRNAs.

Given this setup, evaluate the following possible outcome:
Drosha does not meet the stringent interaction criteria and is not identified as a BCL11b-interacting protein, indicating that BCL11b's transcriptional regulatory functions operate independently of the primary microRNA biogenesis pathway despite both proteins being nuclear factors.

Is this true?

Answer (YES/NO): NO